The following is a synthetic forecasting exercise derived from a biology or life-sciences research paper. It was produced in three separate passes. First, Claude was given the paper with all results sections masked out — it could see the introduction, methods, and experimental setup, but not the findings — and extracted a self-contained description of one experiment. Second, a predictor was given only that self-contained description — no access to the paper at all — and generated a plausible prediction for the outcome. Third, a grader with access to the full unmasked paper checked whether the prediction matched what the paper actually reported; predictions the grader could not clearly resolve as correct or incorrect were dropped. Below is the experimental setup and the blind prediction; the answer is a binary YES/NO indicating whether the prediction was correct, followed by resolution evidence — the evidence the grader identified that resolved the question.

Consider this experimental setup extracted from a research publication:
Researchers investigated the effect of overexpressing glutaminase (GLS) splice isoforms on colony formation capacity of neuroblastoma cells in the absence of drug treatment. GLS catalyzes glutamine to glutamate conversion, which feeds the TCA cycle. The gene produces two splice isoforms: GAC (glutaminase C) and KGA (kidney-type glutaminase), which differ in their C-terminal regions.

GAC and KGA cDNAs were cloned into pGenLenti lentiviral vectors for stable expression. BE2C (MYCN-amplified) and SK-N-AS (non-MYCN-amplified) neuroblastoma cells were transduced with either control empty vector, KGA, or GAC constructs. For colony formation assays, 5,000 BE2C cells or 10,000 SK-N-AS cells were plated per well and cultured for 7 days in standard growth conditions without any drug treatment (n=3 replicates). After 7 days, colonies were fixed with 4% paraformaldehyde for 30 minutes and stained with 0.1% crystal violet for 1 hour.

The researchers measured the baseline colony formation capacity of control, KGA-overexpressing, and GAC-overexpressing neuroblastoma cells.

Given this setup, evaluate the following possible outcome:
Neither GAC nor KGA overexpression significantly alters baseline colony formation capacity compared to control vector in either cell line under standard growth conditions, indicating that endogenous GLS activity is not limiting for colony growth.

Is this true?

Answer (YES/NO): NO